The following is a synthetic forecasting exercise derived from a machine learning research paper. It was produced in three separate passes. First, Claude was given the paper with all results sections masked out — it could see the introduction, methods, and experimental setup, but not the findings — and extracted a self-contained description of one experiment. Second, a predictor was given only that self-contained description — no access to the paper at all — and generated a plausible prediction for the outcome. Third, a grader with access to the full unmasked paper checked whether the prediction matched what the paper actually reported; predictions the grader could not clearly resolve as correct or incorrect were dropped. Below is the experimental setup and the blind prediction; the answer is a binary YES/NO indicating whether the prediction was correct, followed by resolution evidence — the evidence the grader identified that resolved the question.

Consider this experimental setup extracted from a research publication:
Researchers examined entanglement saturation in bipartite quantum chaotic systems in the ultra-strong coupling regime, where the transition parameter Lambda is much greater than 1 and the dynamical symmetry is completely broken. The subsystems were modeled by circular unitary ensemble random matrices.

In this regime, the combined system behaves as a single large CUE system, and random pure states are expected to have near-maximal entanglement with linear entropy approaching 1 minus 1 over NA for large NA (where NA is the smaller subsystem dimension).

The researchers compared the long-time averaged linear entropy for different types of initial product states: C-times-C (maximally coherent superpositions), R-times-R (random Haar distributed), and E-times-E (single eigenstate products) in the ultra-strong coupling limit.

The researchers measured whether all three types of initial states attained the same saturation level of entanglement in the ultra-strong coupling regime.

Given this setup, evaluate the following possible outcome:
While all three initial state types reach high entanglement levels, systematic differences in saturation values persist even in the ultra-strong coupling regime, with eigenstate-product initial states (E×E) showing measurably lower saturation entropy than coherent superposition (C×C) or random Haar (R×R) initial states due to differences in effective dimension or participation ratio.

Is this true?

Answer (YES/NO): NO